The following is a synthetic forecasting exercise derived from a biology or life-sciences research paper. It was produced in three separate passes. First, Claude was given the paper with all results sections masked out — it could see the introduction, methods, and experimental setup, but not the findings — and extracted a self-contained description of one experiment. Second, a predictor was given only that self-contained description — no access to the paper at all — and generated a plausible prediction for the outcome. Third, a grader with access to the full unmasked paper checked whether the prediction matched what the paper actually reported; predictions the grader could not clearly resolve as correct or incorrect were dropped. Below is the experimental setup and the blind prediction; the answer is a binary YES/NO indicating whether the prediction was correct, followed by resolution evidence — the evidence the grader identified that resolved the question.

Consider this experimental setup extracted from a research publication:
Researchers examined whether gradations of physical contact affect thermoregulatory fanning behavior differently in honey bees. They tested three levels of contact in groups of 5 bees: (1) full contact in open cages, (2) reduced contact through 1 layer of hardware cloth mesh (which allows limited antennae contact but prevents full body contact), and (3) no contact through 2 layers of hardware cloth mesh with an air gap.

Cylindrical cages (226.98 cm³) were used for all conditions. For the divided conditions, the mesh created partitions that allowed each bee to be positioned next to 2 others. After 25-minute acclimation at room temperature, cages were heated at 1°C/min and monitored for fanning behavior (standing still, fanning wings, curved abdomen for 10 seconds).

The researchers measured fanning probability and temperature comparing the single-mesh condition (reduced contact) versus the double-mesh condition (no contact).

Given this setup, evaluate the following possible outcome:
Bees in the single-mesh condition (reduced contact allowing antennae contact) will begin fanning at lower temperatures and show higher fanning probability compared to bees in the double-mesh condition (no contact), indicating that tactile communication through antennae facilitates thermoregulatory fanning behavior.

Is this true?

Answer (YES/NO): NO